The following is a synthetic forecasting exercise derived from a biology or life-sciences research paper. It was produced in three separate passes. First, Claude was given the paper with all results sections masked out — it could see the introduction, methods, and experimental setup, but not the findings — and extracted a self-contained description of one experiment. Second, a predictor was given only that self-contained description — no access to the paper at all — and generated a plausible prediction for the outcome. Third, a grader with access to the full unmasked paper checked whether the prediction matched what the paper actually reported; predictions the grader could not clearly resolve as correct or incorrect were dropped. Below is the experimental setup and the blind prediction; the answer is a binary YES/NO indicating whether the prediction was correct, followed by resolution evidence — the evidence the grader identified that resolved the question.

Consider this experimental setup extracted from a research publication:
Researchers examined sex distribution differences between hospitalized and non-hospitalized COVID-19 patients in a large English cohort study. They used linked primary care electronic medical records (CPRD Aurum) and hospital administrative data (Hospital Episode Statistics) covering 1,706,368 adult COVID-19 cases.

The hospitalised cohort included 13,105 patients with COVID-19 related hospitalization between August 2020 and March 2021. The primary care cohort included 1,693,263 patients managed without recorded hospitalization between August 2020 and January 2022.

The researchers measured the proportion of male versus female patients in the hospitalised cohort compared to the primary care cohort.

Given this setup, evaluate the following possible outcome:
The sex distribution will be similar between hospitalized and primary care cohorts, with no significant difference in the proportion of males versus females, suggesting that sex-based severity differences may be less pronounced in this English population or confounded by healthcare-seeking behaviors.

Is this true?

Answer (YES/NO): NO